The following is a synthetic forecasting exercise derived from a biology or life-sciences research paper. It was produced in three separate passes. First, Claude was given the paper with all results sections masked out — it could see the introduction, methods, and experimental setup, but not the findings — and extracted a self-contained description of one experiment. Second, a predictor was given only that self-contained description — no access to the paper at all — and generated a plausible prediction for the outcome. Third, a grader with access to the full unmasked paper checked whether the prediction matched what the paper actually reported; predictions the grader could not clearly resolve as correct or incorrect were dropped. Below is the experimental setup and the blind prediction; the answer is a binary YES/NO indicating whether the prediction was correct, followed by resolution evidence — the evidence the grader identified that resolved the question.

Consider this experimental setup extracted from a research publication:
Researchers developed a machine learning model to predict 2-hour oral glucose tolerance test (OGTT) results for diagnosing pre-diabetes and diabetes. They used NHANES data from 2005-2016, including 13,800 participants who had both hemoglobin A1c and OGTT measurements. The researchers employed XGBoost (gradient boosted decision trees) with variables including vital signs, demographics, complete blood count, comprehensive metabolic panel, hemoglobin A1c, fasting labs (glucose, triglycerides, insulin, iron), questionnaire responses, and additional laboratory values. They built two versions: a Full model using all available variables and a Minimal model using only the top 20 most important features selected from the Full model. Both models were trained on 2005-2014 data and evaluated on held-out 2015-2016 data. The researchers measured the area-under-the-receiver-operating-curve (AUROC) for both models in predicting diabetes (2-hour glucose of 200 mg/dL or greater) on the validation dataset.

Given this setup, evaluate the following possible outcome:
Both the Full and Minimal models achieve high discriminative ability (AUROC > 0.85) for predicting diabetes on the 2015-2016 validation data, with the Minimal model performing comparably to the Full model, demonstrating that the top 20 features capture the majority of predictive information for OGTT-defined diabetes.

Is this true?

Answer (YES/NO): YES